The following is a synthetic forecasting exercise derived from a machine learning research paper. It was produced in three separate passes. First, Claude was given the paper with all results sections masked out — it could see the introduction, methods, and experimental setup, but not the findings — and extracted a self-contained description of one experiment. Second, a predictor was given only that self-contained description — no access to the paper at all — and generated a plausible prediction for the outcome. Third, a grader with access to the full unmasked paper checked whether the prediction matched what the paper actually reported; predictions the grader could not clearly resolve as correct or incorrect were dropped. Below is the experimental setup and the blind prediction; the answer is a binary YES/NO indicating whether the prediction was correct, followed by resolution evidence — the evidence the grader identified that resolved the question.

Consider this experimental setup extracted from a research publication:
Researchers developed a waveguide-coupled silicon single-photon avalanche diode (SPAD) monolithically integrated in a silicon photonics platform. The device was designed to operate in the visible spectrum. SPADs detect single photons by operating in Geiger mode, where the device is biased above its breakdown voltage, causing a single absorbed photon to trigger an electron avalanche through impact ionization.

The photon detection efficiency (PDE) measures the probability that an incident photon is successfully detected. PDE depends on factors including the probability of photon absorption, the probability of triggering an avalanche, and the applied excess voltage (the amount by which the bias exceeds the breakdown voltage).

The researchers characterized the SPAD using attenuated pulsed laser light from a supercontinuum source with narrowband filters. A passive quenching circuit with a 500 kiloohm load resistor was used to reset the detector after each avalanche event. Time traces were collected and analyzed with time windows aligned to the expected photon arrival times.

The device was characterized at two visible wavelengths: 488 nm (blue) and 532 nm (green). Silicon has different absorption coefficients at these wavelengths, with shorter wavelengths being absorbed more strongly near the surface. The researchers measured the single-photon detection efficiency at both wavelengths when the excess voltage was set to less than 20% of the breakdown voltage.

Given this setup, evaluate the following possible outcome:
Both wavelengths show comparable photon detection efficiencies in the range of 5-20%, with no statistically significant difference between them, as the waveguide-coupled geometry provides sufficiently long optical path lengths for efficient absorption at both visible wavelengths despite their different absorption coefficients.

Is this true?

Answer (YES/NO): NO